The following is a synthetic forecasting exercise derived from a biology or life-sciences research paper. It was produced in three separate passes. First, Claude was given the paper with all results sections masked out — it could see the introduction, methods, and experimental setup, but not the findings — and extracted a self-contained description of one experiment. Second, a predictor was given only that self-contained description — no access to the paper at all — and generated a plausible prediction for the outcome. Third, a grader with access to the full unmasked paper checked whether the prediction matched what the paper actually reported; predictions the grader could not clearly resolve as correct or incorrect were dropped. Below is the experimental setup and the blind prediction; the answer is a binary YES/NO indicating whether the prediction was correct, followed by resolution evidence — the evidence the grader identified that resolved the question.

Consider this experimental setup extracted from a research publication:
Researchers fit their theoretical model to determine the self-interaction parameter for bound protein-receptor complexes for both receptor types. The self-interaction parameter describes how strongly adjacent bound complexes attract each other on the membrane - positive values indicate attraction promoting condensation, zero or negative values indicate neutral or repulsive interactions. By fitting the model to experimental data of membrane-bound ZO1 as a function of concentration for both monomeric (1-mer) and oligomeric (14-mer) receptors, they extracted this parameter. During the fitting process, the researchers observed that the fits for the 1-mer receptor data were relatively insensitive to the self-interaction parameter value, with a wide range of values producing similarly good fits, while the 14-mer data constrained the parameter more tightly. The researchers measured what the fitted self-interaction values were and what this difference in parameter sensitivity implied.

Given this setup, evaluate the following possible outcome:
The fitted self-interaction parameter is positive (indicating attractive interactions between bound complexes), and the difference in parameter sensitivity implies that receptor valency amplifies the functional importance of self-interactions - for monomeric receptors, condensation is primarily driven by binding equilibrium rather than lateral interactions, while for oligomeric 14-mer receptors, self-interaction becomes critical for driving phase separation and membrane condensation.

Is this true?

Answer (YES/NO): YES